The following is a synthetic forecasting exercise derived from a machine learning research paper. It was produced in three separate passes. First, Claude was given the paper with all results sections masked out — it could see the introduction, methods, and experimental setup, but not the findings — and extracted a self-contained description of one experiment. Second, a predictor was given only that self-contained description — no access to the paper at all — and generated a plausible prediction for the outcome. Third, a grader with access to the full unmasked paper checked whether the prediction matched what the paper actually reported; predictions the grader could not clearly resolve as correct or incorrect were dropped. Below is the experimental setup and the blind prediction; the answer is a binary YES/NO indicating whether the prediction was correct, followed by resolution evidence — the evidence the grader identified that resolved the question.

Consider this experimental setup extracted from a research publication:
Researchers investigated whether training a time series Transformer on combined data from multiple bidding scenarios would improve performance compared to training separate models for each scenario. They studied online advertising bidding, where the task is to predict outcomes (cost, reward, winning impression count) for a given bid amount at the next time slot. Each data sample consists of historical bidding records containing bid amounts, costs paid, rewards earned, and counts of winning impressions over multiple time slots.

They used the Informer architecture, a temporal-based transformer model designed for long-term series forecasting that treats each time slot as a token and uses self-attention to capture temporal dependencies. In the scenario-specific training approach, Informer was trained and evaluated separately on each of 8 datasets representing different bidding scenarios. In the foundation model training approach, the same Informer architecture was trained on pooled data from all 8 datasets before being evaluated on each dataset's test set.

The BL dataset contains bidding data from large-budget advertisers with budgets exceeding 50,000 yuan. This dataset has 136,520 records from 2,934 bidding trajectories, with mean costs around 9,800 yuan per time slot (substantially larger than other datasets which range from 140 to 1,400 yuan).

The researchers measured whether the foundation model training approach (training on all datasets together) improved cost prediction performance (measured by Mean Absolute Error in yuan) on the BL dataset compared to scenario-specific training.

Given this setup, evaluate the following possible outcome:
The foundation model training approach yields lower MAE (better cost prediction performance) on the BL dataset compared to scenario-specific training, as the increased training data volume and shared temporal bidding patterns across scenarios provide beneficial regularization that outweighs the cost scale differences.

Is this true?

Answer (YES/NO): YES